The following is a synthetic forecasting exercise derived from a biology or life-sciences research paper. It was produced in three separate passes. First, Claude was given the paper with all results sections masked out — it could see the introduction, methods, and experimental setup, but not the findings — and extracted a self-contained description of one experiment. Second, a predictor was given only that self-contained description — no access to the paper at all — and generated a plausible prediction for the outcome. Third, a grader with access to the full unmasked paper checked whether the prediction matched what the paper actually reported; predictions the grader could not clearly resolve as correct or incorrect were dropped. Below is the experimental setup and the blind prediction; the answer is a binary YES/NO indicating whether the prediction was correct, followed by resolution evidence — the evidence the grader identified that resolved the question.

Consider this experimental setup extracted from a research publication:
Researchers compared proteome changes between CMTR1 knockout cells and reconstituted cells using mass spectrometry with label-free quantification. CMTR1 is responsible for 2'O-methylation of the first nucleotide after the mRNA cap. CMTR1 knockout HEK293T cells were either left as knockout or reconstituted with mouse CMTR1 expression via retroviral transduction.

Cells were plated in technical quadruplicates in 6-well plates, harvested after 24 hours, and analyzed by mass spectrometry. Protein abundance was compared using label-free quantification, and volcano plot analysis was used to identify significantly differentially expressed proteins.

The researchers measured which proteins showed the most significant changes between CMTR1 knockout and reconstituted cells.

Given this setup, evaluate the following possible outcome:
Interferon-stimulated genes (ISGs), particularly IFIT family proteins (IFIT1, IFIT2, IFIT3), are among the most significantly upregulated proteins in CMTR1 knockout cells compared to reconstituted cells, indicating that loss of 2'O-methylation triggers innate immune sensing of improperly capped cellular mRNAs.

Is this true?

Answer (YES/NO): NO